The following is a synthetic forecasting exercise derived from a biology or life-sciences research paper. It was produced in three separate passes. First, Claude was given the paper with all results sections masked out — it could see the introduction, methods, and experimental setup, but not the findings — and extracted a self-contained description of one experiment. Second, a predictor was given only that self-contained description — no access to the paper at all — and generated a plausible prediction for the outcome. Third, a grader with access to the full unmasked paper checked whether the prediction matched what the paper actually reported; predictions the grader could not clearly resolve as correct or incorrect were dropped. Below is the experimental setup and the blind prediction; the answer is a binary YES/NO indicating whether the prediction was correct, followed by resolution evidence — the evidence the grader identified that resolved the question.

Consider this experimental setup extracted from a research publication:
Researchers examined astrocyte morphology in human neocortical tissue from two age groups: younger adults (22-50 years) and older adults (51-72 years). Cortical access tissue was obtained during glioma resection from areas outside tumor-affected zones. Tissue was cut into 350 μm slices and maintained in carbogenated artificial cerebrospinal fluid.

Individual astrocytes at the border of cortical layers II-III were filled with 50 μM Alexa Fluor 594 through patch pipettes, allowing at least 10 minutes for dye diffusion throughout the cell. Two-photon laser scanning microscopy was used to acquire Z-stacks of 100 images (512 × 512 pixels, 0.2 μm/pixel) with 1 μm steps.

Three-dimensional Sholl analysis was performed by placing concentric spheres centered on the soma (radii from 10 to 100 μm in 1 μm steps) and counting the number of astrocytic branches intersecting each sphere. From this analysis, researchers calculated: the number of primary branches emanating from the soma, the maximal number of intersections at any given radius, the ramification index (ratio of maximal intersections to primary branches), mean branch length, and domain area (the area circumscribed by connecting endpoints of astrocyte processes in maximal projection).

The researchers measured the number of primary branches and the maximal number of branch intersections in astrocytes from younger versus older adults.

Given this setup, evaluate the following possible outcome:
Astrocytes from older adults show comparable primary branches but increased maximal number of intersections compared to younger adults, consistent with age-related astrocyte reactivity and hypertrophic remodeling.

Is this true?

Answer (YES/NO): NO